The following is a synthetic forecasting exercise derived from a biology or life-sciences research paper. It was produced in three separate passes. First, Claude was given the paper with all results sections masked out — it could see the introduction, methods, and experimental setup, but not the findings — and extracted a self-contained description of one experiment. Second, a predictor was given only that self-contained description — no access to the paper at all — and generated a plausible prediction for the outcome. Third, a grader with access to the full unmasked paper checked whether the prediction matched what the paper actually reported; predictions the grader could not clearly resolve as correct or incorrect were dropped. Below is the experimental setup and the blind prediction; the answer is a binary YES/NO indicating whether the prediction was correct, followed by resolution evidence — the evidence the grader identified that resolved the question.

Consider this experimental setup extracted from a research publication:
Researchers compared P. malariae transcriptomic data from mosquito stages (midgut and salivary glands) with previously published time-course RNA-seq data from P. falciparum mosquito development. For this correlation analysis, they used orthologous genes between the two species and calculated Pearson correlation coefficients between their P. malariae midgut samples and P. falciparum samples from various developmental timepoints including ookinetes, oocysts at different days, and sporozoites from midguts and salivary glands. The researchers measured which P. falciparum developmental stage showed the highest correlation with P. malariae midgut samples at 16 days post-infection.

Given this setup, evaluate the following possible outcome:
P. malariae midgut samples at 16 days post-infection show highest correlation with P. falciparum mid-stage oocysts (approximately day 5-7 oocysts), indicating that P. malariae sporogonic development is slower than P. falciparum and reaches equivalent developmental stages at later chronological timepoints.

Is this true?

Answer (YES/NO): NO